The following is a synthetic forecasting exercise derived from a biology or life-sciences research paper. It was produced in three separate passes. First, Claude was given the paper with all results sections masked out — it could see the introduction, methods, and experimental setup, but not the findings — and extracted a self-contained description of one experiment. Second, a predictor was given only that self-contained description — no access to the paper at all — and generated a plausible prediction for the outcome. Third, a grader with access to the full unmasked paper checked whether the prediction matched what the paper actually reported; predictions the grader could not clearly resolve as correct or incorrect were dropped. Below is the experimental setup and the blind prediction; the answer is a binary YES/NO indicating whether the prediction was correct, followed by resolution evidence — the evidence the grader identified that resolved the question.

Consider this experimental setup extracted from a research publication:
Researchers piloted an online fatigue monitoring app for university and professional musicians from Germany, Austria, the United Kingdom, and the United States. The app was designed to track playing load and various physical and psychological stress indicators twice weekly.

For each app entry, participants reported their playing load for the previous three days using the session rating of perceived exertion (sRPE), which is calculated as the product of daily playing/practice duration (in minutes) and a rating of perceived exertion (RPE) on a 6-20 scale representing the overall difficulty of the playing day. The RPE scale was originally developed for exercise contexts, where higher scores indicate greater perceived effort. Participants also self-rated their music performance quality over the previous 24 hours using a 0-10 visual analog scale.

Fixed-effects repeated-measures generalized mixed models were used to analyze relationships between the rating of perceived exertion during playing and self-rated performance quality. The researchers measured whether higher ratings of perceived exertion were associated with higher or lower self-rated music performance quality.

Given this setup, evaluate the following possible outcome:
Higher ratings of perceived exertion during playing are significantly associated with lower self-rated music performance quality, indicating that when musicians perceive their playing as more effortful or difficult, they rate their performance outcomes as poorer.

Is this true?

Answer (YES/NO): NO